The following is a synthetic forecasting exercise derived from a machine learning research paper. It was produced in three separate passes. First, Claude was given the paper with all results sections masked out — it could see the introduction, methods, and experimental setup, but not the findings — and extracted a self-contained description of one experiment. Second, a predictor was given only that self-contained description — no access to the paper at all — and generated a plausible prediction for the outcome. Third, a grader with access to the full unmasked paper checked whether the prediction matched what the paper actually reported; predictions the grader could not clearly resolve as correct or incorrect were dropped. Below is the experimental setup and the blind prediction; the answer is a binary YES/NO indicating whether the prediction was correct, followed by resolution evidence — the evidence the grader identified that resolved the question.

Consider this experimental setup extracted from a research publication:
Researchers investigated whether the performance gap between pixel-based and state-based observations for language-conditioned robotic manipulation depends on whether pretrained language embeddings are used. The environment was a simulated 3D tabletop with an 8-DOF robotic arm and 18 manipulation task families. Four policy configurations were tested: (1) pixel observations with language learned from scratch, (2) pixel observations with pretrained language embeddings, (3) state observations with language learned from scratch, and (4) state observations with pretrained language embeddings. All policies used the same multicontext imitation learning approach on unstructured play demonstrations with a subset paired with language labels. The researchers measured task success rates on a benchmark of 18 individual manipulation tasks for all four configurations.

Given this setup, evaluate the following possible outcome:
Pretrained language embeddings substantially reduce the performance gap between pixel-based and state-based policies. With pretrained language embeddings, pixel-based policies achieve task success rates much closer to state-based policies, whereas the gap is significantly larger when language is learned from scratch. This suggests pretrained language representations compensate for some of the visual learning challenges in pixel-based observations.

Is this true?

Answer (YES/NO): NO